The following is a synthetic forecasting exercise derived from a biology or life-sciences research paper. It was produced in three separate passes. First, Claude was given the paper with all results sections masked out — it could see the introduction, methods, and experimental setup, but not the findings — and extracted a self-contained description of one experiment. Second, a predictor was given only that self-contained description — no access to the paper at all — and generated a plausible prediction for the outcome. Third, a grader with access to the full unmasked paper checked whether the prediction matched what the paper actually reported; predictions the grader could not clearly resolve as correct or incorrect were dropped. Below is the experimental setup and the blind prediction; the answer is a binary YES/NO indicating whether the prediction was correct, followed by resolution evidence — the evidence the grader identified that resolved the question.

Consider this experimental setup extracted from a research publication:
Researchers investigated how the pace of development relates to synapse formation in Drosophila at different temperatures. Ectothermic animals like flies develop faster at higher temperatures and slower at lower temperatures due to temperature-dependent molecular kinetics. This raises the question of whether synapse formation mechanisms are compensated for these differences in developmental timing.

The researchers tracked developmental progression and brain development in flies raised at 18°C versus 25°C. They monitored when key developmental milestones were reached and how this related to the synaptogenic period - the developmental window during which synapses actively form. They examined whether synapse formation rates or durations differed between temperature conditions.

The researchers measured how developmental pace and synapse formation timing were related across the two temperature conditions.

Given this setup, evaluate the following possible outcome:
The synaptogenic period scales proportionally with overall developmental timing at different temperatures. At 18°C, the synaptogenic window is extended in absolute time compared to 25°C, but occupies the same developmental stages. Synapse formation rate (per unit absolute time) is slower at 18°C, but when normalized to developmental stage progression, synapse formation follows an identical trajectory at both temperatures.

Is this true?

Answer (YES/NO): NO